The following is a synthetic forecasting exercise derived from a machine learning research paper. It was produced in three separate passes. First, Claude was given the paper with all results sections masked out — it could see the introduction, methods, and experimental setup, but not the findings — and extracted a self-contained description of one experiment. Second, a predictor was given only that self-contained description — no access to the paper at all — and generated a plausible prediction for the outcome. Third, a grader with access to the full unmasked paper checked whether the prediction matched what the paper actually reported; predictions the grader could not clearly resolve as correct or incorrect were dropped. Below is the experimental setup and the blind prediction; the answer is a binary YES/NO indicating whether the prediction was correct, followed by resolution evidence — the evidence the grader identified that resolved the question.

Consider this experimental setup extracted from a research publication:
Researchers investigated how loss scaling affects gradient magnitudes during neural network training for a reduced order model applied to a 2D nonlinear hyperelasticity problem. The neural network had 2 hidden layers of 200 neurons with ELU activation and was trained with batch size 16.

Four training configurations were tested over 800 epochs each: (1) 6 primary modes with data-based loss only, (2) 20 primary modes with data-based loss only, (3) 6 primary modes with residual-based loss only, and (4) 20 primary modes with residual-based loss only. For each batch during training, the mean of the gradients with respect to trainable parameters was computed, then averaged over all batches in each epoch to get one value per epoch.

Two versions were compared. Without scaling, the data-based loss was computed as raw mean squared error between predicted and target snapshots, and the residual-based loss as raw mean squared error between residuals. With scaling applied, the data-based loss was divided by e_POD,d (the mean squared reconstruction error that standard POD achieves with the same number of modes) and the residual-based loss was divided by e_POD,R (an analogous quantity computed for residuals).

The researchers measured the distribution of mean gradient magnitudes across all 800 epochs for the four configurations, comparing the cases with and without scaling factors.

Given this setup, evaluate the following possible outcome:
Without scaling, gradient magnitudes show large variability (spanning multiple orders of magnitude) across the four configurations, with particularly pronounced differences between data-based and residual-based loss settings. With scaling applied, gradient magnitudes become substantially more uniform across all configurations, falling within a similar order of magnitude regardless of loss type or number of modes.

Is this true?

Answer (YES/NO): NO